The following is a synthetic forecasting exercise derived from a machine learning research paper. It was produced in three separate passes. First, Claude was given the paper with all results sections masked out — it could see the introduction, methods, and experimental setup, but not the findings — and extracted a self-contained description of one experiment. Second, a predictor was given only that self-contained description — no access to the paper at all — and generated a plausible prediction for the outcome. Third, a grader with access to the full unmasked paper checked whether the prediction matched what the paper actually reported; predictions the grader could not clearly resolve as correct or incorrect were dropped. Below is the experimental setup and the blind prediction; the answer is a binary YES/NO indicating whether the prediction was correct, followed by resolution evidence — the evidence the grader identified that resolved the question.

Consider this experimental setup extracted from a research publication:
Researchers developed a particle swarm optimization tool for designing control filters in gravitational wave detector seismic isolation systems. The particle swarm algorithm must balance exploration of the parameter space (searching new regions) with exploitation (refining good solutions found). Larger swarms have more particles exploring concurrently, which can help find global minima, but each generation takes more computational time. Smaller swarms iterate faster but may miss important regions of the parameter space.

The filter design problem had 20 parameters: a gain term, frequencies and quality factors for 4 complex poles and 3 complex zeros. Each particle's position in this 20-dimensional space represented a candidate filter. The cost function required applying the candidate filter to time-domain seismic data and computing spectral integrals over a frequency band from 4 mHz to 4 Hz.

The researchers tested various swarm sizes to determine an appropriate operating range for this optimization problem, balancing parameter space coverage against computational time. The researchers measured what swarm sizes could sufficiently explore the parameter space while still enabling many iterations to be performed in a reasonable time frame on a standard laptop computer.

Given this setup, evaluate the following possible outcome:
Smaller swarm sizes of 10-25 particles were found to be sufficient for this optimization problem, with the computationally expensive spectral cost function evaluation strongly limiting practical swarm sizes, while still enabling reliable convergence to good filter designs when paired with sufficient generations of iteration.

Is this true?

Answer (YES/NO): NO